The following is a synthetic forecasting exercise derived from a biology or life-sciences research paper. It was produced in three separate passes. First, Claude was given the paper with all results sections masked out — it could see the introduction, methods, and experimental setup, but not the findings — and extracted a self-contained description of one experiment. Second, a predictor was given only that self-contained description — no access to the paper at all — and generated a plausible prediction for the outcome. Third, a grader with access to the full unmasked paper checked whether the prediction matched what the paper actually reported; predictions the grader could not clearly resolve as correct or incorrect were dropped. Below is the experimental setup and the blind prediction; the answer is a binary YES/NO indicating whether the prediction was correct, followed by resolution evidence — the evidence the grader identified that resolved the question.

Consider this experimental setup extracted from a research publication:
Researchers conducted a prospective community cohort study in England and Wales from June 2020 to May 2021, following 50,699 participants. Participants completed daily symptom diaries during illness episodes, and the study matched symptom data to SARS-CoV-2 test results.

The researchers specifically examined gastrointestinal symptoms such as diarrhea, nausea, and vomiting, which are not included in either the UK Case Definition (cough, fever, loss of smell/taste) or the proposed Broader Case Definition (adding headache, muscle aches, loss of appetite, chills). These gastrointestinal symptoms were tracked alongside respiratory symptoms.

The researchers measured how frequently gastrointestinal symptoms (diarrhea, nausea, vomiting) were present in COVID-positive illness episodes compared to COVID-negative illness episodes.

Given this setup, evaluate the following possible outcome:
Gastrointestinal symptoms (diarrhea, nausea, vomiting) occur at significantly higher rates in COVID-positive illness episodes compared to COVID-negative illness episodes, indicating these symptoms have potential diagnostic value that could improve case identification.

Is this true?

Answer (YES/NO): YES